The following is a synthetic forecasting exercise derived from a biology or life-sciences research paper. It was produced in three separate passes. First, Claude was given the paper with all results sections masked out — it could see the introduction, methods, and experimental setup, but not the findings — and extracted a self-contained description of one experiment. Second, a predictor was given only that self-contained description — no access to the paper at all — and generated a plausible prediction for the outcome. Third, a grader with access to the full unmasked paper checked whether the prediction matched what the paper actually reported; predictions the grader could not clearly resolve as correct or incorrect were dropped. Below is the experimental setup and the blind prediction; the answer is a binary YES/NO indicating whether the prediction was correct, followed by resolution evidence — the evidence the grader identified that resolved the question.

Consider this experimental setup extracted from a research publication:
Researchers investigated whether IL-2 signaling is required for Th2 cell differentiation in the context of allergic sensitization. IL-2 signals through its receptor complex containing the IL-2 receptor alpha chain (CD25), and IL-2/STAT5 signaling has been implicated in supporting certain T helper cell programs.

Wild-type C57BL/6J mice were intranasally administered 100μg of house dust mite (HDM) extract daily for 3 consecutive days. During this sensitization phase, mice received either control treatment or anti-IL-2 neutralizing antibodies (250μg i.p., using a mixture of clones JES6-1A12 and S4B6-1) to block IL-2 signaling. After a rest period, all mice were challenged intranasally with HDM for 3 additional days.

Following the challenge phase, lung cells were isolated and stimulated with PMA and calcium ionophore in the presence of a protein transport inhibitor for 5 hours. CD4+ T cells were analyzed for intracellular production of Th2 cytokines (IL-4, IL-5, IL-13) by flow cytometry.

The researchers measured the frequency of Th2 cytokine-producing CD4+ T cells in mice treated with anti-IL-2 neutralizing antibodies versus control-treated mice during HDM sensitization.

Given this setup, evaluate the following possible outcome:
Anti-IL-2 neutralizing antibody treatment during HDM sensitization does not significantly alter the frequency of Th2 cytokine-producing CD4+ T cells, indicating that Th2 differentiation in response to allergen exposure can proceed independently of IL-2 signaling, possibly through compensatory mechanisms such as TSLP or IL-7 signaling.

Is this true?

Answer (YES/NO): NO